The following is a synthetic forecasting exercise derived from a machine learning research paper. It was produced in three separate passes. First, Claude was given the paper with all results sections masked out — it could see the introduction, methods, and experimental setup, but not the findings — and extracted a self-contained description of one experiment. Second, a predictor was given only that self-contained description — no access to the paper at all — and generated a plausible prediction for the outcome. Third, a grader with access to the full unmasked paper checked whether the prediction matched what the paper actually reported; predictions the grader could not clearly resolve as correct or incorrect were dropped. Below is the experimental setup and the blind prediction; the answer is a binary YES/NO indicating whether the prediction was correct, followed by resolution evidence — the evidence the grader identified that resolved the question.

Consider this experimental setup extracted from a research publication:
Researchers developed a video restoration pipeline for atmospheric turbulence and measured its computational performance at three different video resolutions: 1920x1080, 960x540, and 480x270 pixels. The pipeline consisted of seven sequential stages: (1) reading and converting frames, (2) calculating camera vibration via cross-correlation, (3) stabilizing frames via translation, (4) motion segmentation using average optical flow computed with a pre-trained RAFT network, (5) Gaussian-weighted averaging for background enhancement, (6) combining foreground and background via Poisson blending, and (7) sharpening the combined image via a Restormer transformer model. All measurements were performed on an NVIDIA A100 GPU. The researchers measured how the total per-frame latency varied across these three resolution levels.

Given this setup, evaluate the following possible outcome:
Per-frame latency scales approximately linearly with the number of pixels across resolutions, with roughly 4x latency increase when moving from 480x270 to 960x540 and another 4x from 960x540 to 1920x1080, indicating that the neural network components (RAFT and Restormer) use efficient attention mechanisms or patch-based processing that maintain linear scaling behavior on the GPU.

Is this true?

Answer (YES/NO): NO